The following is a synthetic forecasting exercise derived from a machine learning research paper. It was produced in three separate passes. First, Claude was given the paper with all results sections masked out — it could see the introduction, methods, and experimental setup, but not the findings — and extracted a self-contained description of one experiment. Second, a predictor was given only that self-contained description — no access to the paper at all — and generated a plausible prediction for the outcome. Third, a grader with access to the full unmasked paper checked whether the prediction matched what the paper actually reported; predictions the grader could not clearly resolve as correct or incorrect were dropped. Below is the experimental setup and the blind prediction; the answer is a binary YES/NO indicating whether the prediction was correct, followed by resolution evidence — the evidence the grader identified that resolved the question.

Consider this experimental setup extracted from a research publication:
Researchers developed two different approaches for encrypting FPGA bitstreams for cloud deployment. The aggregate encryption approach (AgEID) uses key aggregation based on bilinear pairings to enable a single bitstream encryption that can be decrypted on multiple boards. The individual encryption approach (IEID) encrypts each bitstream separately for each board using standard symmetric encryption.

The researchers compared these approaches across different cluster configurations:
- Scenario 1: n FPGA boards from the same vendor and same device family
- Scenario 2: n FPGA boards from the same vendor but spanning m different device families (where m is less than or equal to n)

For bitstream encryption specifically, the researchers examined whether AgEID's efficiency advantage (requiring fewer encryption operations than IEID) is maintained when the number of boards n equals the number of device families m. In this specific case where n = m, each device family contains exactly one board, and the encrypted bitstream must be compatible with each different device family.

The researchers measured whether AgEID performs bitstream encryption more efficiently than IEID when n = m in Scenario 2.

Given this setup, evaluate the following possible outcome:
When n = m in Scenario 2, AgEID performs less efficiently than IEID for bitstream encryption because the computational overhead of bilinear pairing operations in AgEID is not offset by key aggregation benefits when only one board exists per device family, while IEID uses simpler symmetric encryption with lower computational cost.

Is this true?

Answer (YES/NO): NO